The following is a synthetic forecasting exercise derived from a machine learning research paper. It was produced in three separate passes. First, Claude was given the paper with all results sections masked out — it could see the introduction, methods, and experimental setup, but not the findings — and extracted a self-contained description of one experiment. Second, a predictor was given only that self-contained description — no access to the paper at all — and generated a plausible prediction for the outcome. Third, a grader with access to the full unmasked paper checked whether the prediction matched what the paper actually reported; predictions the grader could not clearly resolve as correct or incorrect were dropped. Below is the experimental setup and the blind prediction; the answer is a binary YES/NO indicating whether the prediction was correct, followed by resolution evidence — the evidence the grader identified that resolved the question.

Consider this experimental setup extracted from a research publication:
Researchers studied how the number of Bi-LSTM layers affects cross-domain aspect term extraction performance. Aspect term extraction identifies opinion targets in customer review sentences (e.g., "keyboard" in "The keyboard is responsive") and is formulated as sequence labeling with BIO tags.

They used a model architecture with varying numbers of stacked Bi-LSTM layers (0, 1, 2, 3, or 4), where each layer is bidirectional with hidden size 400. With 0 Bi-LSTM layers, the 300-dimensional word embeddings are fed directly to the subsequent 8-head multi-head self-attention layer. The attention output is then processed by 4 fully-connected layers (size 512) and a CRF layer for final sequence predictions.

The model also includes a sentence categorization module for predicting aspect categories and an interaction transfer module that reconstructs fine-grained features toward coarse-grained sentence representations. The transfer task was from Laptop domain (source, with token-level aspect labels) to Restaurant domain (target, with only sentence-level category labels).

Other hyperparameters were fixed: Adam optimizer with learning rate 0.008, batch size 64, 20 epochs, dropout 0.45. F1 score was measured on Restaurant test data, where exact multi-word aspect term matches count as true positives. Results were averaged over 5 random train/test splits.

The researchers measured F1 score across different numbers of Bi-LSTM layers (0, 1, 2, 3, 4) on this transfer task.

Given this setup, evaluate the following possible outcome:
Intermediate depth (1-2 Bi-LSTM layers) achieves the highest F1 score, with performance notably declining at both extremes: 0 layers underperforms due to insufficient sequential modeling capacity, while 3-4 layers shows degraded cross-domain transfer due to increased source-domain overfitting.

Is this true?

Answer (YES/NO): NO